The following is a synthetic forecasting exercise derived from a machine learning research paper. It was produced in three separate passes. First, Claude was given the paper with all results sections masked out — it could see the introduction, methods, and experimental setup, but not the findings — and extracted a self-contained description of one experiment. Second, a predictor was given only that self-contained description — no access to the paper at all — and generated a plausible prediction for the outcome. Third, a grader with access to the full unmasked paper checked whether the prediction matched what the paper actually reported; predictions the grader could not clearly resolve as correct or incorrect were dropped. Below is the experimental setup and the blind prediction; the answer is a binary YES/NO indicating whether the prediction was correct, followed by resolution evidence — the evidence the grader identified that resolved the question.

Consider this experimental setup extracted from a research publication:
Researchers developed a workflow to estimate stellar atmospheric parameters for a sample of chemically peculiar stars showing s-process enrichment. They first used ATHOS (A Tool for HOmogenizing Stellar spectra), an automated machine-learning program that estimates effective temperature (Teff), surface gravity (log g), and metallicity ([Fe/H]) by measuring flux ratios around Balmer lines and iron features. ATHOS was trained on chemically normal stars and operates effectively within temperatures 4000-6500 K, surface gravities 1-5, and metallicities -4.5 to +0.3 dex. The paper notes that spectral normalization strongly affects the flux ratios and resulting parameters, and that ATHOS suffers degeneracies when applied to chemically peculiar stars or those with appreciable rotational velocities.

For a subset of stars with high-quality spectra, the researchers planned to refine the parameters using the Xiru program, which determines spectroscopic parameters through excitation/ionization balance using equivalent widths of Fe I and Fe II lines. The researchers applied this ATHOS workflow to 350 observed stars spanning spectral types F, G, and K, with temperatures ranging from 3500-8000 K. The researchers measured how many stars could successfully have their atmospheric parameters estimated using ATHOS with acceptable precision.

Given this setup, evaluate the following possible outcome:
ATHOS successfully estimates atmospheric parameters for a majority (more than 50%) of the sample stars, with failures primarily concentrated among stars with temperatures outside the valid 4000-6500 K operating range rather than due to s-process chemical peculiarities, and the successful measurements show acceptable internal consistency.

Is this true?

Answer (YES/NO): NO